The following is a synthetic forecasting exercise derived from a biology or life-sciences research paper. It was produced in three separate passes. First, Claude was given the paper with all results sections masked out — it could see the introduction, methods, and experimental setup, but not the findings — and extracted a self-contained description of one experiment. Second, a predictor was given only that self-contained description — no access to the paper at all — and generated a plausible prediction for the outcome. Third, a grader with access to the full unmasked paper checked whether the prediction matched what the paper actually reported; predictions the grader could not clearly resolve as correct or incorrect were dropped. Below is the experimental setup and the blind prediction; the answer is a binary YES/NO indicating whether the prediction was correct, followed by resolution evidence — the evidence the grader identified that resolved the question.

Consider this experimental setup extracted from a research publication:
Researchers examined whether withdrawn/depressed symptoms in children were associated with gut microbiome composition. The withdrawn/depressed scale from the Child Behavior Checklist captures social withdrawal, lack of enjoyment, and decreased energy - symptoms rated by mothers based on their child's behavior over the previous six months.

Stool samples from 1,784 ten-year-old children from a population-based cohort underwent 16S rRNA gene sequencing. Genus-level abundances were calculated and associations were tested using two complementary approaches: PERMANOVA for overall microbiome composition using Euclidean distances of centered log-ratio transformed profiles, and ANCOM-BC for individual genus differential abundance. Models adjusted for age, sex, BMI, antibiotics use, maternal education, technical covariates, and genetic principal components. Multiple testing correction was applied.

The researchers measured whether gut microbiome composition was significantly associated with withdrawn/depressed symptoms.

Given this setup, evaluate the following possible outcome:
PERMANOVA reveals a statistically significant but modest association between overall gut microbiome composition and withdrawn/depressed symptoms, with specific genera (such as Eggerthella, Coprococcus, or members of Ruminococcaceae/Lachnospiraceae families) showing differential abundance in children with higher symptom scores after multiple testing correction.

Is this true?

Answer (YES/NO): NO